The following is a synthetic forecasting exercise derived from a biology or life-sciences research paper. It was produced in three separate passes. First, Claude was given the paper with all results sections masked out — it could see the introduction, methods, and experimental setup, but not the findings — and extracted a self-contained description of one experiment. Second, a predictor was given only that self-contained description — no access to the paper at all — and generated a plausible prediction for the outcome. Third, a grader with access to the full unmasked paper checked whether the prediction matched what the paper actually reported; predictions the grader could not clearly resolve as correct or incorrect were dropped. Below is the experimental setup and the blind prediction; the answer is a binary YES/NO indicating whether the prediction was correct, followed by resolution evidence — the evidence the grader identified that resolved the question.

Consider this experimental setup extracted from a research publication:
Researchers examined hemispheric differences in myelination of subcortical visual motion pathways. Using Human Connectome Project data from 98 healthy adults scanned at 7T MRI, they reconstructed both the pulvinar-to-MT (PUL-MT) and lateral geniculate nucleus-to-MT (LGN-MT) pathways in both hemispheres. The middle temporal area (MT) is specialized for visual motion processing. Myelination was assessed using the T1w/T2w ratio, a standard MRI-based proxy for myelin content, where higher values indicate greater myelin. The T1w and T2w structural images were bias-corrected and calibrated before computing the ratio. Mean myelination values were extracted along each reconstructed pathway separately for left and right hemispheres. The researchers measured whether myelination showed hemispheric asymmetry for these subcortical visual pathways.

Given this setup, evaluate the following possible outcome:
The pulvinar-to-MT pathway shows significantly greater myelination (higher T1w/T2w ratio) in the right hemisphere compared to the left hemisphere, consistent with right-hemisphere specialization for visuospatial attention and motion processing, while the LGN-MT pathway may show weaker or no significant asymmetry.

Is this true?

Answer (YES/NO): NO